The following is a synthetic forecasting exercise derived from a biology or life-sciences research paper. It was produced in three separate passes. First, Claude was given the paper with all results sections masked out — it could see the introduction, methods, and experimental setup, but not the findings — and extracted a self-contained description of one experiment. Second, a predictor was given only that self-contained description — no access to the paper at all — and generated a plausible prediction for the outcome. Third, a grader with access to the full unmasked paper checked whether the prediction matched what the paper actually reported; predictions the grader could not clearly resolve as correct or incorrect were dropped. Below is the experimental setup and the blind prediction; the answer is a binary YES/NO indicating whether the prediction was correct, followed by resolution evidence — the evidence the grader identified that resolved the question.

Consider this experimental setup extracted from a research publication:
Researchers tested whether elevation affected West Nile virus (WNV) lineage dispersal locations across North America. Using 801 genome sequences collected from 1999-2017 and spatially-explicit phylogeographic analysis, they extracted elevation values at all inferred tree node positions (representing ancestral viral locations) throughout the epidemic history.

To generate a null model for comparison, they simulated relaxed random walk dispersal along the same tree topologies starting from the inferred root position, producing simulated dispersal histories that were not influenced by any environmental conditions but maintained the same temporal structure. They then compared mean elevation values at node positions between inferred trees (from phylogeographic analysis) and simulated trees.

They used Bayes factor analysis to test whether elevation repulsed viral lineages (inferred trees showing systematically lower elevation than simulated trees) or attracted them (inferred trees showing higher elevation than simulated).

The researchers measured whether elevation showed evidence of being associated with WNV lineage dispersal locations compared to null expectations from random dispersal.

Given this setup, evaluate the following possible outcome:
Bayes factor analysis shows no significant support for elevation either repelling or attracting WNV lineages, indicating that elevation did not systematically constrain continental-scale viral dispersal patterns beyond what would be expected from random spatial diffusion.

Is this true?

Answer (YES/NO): NO